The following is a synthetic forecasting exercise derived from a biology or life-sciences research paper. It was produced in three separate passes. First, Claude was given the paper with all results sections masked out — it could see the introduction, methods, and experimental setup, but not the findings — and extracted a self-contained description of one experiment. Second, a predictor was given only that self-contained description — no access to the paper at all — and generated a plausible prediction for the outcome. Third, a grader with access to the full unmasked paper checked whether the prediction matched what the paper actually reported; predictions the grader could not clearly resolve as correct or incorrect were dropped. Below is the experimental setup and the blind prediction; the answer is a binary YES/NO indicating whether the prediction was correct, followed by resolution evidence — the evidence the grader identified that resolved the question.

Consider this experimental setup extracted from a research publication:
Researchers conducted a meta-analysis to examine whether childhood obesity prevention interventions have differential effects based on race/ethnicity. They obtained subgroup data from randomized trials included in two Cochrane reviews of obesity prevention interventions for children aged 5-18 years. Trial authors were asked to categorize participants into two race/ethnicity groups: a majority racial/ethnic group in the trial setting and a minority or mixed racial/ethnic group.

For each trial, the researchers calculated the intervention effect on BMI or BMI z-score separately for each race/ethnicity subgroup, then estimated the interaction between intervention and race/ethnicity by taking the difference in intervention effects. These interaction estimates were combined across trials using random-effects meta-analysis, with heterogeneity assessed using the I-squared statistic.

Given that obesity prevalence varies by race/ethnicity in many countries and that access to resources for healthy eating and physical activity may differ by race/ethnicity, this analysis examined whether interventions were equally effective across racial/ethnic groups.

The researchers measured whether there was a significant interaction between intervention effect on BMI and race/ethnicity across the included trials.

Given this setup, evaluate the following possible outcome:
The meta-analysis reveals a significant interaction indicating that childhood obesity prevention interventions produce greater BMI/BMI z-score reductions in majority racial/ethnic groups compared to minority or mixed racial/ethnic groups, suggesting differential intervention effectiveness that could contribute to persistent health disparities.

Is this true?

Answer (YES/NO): NO